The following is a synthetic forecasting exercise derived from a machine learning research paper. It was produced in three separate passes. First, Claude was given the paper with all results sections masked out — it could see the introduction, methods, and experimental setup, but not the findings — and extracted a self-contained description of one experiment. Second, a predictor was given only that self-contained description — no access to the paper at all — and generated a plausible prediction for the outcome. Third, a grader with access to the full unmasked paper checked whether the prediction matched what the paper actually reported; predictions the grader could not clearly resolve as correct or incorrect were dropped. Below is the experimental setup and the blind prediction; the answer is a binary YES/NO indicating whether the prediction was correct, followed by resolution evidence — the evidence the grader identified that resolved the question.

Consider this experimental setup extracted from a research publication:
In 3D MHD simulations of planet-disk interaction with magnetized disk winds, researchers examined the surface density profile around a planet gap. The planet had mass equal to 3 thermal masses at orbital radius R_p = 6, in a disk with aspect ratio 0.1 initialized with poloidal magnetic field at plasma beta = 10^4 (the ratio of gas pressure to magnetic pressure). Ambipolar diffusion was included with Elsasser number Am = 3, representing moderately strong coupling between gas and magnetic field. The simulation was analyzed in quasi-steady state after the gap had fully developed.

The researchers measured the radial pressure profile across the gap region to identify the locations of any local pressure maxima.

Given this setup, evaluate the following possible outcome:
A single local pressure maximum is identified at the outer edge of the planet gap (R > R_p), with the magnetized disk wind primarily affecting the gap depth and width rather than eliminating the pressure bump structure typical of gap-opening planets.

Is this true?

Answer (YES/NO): NO